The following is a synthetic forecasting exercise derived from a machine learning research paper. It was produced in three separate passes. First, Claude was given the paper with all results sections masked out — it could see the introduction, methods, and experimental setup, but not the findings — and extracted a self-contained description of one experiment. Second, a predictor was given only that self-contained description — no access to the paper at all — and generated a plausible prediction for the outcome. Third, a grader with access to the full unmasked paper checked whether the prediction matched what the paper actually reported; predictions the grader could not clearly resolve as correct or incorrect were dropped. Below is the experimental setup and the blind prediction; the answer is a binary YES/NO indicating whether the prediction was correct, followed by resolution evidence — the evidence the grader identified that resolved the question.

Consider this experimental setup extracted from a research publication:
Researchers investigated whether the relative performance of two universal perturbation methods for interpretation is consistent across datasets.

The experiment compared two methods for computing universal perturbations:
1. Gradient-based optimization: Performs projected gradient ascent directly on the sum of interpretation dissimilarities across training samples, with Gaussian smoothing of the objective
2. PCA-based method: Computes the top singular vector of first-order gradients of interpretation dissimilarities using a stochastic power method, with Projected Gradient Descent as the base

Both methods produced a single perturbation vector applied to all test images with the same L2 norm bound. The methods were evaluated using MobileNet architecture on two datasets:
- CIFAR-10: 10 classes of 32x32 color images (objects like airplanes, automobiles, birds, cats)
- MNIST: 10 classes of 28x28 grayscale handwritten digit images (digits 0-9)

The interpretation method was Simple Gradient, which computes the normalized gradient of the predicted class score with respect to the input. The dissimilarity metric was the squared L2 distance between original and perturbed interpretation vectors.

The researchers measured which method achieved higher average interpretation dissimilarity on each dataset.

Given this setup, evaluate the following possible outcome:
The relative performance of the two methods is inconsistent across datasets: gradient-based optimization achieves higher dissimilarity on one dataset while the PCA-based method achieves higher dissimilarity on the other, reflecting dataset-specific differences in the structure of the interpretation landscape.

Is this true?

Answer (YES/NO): NO